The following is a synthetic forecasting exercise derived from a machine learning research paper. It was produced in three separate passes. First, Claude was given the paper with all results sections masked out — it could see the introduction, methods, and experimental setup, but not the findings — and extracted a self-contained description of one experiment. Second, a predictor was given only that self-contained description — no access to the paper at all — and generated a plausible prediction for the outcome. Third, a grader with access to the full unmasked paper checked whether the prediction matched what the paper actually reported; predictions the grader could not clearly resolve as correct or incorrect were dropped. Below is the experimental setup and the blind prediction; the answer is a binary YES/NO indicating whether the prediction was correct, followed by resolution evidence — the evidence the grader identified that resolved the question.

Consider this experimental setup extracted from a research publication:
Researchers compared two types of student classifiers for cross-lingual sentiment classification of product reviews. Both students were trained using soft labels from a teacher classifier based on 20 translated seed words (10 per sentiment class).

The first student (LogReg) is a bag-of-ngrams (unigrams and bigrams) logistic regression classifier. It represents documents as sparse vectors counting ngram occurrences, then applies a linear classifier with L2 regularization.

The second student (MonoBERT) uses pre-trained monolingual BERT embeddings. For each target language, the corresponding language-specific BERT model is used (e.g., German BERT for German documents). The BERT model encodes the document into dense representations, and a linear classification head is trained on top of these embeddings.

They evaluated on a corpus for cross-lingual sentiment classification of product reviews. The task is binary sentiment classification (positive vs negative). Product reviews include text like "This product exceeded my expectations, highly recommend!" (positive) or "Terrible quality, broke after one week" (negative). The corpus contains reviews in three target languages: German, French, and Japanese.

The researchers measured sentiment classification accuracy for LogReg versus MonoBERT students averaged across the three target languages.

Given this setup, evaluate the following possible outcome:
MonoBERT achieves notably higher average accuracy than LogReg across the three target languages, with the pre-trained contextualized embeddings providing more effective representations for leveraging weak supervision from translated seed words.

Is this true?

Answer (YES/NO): NO